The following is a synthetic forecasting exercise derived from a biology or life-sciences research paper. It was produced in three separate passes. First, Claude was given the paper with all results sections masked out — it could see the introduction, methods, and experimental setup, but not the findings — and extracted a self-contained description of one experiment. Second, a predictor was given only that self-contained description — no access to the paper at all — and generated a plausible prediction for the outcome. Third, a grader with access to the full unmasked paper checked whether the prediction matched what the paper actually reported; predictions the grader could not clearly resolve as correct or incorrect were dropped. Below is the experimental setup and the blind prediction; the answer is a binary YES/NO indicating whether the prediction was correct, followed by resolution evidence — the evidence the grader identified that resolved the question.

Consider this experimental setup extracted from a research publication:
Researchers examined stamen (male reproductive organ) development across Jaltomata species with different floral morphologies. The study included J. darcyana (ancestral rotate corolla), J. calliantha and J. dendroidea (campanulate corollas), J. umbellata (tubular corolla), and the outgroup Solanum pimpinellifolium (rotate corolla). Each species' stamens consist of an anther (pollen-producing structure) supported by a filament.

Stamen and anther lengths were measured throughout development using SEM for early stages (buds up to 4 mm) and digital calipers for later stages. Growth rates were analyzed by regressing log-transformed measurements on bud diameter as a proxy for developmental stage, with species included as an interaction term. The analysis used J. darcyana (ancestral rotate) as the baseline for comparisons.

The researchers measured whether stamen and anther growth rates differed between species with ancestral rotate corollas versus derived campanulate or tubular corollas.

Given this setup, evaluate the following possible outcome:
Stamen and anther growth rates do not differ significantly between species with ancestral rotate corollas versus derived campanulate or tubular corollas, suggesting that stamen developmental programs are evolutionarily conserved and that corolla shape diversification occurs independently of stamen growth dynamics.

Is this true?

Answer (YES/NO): NO